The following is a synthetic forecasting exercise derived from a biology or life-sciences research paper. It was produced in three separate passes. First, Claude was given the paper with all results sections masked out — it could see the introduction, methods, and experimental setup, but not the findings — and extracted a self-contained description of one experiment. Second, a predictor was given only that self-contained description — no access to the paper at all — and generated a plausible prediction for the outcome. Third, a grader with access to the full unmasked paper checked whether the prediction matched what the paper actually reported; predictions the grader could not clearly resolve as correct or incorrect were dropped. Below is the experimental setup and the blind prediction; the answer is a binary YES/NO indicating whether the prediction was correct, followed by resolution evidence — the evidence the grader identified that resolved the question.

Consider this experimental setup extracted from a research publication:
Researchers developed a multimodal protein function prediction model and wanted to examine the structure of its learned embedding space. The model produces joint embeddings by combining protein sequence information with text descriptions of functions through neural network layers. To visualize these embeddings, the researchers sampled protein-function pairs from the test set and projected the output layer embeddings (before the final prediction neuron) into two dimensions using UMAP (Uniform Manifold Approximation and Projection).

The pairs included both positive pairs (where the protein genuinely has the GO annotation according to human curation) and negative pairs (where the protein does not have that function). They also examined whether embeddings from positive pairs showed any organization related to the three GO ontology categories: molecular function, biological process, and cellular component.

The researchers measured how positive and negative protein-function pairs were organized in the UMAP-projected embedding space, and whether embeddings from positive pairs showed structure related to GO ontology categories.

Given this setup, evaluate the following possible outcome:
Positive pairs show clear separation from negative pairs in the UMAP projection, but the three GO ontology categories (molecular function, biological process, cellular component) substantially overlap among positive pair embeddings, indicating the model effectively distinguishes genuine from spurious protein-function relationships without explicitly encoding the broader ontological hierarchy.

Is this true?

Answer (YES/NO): NO